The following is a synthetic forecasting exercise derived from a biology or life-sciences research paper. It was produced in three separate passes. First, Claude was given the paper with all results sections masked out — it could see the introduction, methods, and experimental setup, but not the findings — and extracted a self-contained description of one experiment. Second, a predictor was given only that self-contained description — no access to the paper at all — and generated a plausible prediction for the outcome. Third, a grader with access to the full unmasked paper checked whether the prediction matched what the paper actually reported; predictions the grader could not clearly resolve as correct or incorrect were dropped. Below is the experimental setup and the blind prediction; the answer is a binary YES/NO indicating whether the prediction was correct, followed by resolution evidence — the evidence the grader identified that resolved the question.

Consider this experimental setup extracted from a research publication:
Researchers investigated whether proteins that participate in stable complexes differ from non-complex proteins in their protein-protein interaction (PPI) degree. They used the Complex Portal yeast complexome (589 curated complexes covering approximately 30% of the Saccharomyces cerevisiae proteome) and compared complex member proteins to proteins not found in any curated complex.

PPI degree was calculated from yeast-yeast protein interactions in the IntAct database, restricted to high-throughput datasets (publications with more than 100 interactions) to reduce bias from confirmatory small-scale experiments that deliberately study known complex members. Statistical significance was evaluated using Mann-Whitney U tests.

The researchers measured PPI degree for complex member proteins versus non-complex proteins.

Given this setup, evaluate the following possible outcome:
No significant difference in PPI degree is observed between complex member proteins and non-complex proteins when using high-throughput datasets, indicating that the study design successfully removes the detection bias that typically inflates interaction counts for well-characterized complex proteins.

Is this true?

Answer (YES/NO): NO